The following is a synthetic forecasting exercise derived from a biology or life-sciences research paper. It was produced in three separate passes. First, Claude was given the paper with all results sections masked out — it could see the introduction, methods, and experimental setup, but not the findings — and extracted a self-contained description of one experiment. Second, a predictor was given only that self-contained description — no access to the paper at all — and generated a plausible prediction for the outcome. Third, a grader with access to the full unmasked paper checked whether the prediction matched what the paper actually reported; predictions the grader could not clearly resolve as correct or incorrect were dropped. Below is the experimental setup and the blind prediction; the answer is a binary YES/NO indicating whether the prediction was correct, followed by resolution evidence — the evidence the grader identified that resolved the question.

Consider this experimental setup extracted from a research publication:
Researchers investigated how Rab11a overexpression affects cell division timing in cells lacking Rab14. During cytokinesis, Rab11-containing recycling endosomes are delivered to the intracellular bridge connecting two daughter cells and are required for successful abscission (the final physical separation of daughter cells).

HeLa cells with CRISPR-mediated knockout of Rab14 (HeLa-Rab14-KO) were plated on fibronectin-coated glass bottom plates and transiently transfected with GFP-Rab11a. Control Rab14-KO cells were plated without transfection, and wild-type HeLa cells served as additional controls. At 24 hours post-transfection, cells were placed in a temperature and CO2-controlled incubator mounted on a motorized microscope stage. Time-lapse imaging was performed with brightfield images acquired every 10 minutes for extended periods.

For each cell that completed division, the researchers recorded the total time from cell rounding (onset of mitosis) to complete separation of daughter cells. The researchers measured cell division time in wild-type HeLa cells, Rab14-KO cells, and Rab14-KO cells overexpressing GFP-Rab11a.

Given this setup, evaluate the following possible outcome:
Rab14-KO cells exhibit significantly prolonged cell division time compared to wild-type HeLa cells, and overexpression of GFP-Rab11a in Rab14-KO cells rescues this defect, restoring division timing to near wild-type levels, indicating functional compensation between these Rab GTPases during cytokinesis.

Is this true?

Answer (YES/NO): YES